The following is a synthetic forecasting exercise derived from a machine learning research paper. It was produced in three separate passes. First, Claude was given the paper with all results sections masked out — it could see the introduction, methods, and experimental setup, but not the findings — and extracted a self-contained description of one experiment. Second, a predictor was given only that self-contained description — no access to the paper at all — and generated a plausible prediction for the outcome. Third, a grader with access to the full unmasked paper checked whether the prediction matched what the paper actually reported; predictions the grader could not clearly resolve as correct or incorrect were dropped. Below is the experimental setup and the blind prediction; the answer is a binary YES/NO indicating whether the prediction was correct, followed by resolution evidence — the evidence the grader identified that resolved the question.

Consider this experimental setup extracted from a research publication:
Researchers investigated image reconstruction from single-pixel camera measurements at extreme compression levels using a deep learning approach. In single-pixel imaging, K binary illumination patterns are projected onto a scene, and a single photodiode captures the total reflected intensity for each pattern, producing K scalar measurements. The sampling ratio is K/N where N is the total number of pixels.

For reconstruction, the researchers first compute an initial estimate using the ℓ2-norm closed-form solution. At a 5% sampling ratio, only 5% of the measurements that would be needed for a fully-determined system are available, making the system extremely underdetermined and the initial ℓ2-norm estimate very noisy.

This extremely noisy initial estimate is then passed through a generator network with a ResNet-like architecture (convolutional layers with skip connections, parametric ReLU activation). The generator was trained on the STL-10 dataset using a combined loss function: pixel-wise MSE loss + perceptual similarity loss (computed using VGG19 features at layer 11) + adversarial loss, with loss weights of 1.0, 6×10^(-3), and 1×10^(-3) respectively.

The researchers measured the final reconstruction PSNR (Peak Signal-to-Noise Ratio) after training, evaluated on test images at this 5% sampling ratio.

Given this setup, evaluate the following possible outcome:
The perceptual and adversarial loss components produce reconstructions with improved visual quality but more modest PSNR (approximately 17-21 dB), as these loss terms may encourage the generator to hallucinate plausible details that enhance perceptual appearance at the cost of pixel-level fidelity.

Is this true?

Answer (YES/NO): YES